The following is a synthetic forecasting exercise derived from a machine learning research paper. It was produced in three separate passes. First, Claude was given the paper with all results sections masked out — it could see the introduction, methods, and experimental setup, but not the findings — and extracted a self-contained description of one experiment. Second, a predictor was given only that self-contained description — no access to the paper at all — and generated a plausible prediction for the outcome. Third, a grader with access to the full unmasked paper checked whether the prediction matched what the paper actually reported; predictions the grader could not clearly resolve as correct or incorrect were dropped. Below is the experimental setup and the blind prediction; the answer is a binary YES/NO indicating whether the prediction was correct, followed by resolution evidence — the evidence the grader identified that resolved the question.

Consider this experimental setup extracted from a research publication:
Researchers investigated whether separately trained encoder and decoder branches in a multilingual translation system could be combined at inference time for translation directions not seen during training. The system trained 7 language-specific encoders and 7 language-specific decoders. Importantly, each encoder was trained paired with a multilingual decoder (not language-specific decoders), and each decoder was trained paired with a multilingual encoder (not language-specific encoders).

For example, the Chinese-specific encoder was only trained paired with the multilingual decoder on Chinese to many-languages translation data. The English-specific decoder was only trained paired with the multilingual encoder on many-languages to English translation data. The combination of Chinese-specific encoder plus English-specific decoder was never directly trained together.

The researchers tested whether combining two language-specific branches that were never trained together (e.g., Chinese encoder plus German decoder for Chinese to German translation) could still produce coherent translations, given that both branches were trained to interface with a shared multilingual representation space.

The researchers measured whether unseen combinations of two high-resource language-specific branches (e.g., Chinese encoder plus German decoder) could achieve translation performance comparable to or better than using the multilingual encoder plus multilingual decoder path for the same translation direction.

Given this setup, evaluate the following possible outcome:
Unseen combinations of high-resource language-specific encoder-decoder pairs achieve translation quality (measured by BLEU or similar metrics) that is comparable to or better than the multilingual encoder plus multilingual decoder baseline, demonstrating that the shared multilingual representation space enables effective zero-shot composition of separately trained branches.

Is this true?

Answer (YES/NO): YES